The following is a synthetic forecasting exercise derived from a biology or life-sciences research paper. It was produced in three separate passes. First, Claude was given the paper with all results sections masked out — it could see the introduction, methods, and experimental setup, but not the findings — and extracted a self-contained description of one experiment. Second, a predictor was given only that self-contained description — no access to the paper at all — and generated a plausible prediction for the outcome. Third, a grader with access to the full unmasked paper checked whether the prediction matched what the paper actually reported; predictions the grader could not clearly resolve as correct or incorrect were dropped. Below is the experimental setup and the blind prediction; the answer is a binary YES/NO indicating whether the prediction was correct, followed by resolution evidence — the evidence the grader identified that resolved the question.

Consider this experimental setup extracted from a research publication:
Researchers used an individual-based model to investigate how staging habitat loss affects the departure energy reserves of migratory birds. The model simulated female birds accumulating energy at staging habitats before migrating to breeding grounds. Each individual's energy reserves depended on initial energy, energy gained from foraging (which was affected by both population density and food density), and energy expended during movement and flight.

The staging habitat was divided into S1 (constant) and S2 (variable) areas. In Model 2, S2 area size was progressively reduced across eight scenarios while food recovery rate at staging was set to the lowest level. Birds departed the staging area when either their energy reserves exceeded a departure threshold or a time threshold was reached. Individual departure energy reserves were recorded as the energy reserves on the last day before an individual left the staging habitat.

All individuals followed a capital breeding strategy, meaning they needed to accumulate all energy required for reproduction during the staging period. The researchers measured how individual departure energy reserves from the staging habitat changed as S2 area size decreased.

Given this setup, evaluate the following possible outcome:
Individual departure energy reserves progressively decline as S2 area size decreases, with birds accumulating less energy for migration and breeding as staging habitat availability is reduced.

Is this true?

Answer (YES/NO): YES